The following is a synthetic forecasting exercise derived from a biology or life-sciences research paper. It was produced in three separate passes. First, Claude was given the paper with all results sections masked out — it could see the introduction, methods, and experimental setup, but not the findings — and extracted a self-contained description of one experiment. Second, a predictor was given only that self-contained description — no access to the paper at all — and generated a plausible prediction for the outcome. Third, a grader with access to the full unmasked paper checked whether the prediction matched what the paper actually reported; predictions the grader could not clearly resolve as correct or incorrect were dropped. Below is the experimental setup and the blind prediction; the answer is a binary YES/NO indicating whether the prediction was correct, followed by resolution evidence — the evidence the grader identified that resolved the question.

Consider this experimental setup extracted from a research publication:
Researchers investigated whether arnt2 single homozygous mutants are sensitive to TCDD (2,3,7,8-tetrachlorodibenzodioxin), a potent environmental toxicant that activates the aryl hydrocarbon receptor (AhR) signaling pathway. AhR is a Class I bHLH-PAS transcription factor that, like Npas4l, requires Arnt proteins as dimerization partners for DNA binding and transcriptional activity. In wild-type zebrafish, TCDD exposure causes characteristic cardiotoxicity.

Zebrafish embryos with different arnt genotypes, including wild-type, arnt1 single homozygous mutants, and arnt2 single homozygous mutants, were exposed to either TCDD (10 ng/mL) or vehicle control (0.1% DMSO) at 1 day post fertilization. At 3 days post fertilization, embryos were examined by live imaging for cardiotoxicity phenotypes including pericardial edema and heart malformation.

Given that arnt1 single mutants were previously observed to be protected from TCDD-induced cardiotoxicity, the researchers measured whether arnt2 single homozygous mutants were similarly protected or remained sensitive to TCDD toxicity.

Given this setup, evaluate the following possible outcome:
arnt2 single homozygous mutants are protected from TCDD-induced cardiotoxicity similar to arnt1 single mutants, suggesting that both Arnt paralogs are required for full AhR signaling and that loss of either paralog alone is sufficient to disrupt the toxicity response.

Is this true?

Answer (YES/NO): NO